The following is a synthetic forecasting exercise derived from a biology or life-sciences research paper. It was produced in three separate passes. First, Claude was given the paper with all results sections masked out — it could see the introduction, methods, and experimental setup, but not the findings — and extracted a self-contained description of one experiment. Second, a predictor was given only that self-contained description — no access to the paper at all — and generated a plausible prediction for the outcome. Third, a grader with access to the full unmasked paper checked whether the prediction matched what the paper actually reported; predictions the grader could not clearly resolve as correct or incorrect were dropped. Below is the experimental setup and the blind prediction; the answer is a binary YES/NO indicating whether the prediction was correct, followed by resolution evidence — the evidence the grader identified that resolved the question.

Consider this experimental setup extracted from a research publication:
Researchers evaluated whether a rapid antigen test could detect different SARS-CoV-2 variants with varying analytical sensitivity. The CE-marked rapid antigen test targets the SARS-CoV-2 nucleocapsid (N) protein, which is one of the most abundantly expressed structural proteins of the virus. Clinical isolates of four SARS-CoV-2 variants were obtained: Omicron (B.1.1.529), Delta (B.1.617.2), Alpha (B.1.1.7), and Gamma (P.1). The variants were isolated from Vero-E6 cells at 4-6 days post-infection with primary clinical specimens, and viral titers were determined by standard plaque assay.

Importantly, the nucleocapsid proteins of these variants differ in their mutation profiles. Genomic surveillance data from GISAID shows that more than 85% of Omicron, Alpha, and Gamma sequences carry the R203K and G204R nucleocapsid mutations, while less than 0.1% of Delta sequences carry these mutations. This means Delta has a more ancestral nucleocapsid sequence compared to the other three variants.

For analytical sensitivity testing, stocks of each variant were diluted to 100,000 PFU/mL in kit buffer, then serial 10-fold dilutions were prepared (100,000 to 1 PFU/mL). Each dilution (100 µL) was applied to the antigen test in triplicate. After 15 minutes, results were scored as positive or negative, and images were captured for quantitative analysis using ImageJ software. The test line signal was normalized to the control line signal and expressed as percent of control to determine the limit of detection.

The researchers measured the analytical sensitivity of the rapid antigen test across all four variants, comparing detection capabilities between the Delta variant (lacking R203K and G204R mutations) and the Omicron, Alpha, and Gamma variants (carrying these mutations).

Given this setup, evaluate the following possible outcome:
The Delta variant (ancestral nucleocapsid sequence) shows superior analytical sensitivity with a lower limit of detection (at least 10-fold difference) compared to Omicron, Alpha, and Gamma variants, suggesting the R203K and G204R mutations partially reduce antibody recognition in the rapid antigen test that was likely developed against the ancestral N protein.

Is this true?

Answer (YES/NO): NO